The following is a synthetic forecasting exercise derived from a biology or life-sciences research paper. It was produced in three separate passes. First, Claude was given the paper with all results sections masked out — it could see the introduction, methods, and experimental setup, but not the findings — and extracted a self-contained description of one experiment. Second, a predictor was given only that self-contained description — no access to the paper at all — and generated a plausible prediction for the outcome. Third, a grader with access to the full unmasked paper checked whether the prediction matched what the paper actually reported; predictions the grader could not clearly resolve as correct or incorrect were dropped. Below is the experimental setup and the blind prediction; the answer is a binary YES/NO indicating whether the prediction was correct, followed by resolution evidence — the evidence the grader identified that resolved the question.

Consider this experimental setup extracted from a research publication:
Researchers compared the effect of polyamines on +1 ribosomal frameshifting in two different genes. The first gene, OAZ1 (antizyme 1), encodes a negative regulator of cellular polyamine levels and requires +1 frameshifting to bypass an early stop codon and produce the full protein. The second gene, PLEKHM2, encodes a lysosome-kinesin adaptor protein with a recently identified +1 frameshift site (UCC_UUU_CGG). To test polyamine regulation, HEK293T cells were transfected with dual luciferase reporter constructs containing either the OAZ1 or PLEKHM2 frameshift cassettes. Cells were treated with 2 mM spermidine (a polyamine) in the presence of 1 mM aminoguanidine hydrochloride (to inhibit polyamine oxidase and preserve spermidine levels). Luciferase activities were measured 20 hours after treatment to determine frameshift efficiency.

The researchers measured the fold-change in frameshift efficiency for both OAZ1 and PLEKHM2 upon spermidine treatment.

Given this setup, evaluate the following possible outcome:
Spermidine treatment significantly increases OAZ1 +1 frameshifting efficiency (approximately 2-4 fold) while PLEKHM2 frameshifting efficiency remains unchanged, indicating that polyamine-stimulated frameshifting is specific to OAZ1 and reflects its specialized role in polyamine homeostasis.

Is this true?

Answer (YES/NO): NO